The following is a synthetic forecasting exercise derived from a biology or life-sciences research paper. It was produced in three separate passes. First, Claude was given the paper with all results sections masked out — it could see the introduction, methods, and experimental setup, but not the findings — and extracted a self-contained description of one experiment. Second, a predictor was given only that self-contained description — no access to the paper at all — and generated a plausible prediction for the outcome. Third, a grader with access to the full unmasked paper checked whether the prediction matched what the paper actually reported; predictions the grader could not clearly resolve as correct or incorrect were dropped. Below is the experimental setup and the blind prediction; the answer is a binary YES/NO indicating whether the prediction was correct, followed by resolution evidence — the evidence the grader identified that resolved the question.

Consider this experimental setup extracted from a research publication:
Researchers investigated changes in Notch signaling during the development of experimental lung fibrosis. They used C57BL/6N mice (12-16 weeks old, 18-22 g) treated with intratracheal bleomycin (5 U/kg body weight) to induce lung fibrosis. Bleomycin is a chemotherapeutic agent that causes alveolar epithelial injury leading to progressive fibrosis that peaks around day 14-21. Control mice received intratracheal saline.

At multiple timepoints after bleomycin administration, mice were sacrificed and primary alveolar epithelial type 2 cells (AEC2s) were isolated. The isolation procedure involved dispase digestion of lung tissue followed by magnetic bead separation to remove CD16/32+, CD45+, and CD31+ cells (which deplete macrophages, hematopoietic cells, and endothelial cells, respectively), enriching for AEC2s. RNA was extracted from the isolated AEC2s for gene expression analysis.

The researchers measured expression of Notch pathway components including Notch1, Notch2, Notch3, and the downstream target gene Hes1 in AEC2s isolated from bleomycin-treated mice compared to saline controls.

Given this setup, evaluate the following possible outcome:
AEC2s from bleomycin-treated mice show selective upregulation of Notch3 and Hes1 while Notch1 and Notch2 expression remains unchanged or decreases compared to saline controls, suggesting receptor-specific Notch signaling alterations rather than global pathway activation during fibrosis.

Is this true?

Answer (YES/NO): NO